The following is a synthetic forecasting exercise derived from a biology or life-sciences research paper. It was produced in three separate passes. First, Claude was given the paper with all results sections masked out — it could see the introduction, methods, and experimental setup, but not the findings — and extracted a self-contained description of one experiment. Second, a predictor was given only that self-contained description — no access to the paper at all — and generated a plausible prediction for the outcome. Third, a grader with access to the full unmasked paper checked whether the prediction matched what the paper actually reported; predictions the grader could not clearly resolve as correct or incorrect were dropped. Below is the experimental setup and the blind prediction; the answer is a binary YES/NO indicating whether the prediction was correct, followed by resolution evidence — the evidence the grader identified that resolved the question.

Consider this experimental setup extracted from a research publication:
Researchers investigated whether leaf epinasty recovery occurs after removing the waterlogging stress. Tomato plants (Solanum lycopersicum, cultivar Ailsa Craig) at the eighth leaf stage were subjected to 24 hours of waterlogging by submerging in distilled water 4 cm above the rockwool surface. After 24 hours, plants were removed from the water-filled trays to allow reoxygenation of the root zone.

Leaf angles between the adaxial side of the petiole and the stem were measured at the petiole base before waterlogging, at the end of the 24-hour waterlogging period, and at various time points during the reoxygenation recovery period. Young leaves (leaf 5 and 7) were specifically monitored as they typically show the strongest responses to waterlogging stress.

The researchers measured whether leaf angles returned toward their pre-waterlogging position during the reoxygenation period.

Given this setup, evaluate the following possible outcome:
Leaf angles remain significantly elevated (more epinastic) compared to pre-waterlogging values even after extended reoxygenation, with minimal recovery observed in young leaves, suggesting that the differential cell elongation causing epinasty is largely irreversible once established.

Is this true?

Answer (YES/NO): NO